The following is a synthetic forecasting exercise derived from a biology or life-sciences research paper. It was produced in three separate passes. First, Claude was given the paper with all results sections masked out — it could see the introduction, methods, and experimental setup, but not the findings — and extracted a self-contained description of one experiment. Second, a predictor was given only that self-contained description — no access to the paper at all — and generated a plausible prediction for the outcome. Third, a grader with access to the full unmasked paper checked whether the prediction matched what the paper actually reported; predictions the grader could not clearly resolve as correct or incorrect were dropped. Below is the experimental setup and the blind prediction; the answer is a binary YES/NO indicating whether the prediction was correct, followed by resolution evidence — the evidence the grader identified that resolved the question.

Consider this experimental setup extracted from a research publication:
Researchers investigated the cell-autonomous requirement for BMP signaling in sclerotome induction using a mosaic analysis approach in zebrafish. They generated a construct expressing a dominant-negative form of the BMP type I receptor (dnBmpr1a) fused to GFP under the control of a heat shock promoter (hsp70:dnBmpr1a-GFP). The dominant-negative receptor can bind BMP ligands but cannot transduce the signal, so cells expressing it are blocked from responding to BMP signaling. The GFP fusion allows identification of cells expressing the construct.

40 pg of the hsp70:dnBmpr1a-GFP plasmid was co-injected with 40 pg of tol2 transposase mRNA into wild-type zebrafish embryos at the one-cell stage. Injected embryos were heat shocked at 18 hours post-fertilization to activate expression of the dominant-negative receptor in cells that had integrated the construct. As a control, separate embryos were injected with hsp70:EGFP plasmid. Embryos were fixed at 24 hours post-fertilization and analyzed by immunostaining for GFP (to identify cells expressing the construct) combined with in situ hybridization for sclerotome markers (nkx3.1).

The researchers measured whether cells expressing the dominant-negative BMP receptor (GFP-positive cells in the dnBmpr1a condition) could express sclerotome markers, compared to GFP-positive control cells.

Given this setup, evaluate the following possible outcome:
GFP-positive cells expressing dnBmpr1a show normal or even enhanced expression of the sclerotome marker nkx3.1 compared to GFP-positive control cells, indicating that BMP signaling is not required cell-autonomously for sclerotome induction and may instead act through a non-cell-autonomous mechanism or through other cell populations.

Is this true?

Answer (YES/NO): NO